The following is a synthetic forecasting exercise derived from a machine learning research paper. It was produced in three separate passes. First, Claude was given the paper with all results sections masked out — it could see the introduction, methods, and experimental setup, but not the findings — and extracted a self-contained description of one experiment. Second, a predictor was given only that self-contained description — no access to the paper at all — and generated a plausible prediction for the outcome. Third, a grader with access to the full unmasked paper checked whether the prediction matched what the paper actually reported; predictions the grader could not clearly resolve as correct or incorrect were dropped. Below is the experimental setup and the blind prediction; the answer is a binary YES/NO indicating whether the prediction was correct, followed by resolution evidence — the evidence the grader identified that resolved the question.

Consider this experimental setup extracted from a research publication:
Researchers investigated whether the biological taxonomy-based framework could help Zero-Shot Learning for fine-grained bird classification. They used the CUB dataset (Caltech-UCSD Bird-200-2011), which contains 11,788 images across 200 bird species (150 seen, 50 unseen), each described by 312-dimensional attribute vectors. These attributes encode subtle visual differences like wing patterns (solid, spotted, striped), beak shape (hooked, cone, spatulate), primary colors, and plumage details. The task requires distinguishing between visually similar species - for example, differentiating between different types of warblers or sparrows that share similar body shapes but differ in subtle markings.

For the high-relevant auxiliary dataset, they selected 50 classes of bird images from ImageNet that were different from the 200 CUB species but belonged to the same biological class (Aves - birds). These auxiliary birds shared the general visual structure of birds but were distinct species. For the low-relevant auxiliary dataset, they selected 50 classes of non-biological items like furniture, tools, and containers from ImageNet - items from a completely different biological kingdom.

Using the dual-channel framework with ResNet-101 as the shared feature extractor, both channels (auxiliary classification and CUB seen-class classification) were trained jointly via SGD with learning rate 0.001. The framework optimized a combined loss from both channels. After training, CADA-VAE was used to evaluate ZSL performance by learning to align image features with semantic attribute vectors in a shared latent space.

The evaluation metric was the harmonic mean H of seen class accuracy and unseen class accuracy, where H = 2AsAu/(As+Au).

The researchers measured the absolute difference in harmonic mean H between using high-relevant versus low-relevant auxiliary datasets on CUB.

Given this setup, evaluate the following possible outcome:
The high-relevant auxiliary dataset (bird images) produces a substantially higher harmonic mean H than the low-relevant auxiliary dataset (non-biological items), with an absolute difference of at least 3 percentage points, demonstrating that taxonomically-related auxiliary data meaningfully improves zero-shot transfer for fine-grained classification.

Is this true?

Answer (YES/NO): NO